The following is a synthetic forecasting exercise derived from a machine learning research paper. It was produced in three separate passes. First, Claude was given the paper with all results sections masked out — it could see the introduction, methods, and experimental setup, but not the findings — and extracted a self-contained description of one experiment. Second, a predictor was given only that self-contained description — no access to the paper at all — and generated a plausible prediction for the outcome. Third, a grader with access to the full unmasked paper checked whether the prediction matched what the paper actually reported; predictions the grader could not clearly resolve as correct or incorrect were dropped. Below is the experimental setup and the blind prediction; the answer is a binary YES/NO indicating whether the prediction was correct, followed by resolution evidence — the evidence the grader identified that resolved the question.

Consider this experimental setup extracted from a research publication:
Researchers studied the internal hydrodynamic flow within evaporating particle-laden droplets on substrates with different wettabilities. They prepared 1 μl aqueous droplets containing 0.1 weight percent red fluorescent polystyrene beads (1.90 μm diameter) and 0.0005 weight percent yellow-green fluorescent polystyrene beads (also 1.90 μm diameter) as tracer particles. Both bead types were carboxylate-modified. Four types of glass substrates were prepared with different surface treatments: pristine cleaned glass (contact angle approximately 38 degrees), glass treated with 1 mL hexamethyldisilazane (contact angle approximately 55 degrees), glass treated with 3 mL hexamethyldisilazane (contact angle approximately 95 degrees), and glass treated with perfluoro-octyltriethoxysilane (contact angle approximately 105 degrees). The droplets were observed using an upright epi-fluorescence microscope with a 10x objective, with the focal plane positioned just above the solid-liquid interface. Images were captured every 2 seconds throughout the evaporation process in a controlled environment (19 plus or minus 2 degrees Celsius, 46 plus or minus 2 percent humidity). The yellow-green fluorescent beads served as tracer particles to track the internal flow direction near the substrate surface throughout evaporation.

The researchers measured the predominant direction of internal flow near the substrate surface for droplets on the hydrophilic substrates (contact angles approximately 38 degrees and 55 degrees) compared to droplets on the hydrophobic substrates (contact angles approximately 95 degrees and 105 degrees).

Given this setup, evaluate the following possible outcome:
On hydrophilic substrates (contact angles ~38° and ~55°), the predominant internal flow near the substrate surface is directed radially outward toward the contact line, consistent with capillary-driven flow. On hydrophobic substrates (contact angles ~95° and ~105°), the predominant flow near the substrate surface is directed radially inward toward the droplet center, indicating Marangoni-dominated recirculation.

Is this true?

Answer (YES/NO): NO